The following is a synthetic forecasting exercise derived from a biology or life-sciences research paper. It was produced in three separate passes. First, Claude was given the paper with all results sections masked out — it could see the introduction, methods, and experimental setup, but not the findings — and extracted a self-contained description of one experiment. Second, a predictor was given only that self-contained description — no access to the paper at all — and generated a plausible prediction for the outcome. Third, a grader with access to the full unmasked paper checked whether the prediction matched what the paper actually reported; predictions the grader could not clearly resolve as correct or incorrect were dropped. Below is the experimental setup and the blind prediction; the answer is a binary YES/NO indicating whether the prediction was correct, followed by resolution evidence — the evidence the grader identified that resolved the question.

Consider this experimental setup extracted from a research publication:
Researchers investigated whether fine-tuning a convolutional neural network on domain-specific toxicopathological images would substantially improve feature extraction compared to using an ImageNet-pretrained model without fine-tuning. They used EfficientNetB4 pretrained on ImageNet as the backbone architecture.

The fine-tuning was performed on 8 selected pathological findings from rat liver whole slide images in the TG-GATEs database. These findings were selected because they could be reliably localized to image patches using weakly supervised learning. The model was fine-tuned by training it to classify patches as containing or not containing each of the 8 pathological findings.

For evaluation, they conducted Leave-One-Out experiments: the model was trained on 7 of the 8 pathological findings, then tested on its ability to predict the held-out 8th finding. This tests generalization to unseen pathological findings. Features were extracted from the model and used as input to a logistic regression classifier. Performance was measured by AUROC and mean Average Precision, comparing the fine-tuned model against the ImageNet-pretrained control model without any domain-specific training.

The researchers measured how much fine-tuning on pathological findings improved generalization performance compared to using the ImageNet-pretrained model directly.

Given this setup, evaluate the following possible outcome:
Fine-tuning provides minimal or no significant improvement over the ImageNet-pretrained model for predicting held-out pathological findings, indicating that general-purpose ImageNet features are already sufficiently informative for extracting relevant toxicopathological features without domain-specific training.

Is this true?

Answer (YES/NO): YES